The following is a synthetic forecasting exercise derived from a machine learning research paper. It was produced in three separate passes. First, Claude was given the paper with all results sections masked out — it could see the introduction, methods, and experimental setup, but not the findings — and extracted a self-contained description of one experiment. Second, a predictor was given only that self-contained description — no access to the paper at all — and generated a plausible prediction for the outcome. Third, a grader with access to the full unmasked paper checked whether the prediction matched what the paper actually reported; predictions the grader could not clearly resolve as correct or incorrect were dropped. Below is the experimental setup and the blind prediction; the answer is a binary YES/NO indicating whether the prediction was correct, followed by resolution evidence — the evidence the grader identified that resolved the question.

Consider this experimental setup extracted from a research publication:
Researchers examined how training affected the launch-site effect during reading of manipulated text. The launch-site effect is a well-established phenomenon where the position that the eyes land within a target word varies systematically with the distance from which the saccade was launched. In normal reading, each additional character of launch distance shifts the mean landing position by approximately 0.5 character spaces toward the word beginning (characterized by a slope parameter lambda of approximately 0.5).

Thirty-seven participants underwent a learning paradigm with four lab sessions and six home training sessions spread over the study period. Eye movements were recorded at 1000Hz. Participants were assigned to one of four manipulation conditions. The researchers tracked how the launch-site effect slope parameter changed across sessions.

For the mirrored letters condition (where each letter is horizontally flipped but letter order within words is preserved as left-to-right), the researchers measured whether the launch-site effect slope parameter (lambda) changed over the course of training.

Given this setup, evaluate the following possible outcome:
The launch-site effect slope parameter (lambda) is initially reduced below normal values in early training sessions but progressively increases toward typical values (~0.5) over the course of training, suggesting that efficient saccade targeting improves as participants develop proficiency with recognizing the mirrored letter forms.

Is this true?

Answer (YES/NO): NO